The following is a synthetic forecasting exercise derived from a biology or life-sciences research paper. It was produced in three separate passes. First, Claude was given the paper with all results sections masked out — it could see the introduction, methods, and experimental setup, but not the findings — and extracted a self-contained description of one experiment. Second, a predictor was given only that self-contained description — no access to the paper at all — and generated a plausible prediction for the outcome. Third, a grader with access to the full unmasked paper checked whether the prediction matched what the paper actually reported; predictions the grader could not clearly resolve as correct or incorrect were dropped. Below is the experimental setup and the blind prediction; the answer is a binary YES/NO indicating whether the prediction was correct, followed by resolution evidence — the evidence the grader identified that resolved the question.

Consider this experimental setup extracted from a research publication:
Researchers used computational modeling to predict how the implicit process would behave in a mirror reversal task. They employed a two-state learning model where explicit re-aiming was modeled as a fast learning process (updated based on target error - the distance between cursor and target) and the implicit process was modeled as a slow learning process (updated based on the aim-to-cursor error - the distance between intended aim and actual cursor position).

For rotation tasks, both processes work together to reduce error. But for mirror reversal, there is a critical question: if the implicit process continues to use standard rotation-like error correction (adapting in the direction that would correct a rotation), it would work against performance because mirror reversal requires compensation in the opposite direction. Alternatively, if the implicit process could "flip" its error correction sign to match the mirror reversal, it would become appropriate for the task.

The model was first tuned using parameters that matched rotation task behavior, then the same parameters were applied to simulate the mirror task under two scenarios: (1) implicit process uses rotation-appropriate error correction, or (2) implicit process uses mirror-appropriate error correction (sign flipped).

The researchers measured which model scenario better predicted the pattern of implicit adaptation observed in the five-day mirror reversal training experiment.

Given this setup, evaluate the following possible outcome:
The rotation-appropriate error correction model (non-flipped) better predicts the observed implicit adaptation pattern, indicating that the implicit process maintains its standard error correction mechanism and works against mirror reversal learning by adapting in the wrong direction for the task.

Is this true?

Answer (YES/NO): YES